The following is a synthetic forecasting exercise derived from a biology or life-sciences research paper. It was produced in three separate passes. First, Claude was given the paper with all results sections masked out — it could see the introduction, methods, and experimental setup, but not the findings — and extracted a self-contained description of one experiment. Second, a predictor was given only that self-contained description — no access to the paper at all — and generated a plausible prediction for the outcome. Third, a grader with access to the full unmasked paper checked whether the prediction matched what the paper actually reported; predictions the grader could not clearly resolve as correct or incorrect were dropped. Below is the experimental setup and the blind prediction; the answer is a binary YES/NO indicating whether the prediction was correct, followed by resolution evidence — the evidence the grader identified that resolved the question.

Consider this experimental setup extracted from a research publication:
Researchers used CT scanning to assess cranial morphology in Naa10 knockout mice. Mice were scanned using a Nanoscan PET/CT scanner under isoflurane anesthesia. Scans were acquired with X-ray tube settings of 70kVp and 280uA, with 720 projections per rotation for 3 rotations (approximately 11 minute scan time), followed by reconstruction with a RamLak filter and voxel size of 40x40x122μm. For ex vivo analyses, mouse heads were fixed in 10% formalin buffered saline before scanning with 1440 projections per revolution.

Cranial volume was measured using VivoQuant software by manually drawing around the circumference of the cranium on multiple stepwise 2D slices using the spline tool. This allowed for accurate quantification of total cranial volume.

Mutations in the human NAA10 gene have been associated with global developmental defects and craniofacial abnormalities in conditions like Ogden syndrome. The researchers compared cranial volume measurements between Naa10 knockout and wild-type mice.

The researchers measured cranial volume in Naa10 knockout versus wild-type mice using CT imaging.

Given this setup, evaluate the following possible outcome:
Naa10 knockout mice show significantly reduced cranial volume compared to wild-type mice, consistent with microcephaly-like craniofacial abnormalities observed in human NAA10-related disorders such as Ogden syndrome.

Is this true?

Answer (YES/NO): NO